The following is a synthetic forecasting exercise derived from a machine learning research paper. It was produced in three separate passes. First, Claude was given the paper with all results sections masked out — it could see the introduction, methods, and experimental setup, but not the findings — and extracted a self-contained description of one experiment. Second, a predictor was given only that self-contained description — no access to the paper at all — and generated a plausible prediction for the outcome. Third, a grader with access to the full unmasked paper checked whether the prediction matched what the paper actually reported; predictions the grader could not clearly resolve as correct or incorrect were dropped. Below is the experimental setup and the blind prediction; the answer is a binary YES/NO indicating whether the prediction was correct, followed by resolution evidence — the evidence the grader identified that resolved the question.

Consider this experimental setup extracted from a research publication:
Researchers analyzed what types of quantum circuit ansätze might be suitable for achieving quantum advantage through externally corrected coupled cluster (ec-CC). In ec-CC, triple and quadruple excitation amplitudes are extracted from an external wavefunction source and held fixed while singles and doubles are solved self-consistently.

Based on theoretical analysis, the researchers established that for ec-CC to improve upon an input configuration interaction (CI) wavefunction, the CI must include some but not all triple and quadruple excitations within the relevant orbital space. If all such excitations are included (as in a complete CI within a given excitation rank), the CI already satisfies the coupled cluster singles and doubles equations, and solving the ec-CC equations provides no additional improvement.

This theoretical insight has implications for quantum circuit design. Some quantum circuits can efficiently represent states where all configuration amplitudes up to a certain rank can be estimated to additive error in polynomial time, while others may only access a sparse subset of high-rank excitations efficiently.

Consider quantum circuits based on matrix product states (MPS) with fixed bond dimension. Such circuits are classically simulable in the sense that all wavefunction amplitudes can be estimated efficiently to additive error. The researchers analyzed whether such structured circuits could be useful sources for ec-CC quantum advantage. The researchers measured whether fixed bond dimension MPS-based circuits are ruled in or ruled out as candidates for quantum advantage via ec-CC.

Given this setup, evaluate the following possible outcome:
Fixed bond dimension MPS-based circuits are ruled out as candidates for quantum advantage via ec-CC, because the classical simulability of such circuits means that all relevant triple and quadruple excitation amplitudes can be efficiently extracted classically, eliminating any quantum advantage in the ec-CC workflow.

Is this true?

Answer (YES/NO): YES